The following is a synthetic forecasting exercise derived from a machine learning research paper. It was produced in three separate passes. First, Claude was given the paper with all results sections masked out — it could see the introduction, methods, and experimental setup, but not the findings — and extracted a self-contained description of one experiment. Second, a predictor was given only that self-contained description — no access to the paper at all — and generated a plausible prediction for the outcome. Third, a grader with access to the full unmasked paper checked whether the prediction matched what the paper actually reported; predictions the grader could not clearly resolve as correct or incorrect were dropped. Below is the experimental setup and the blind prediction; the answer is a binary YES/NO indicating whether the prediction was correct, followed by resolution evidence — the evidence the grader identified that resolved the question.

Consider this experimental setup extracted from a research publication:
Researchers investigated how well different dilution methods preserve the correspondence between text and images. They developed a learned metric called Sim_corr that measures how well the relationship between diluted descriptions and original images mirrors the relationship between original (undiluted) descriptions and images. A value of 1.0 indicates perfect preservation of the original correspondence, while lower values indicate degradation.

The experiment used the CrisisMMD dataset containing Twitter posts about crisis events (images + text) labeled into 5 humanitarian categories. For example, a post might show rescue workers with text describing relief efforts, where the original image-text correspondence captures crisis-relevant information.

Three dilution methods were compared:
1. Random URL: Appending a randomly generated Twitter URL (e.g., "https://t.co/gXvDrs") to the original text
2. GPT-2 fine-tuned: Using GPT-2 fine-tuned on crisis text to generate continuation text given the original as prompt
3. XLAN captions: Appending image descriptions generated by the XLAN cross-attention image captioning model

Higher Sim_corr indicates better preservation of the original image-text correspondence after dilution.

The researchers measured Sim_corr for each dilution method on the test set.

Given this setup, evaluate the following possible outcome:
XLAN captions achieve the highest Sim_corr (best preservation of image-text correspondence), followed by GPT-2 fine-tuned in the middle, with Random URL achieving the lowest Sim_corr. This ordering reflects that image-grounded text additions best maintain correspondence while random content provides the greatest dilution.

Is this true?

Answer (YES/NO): NO